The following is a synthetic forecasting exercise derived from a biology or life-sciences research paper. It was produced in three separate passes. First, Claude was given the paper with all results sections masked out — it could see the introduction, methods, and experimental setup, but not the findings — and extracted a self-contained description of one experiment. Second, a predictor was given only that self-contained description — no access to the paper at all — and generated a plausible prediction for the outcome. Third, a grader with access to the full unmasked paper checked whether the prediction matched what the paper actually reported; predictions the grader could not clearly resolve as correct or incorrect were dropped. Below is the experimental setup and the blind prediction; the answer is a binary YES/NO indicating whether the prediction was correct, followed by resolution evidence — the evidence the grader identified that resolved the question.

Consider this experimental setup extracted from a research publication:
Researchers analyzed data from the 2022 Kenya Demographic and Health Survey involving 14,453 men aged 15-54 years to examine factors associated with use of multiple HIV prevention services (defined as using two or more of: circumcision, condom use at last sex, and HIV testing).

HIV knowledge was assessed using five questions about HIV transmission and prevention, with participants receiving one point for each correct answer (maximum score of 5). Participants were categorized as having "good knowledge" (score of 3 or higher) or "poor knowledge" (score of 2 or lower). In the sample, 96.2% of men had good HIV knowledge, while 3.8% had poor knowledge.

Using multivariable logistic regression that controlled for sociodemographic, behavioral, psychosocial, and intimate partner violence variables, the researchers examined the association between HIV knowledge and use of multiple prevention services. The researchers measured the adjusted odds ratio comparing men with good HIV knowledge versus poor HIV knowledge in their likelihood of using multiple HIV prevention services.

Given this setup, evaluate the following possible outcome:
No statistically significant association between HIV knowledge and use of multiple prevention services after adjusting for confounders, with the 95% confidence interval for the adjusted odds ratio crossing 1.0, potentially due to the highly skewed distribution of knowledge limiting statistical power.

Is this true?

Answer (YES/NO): NO